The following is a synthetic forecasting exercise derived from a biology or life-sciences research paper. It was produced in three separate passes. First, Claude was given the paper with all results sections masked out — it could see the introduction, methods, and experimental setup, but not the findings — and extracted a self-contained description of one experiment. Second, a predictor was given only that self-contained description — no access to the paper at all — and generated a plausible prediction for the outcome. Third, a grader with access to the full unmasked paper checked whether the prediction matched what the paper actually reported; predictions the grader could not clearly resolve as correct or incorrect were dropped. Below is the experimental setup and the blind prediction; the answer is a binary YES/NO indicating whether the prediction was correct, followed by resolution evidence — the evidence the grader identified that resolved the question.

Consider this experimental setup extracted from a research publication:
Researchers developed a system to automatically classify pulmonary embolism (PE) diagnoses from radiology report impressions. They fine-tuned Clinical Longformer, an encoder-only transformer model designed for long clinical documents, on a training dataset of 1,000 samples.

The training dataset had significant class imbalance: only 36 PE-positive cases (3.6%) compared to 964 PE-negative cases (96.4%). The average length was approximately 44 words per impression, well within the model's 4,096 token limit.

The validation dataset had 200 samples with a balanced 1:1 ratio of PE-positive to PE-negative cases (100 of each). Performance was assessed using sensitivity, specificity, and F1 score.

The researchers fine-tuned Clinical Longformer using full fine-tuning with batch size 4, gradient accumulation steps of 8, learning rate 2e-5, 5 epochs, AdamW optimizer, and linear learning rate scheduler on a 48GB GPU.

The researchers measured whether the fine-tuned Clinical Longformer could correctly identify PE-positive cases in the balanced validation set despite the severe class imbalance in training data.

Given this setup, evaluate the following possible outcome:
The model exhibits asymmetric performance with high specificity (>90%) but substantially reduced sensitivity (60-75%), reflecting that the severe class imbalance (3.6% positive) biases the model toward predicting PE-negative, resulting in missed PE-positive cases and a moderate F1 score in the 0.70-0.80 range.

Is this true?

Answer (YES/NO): NO